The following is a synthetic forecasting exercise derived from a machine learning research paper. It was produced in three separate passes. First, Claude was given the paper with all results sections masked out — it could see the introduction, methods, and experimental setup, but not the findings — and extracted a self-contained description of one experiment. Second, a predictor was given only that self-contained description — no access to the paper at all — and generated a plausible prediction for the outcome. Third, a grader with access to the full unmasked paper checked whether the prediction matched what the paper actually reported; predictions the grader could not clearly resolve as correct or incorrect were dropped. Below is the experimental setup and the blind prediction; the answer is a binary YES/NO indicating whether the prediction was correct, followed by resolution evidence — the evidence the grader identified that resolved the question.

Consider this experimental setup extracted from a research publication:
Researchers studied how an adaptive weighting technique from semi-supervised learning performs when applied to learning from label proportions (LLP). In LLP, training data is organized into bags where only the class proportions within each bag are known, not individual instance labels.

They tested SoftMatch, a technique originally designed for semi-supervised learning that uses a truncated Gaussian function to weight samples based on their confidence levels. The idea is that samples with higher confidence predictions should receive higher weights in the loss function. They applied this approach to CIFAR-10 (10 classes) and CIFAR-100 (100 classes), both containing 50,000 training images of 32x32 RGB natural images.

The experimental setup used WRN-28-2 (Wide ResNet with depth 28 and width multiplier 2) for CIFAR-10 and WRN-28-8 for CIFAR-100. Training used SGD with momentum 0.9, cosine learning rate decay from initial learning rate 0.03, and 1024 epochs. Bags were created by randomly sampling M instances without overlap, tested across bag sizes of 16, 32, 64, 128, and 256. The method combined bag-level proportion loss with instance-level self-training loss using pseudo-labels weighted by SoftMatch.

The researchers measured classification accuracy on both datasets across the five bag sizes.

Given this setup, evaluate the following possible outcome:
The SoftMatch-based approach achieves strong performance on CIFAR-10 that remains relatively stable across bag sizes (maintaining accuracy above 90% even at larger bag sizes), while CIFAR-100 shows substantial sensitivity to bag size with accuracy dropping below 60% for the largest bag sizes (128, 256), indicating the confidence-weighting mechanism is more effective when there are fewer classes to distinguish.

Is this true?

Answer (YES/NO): NO